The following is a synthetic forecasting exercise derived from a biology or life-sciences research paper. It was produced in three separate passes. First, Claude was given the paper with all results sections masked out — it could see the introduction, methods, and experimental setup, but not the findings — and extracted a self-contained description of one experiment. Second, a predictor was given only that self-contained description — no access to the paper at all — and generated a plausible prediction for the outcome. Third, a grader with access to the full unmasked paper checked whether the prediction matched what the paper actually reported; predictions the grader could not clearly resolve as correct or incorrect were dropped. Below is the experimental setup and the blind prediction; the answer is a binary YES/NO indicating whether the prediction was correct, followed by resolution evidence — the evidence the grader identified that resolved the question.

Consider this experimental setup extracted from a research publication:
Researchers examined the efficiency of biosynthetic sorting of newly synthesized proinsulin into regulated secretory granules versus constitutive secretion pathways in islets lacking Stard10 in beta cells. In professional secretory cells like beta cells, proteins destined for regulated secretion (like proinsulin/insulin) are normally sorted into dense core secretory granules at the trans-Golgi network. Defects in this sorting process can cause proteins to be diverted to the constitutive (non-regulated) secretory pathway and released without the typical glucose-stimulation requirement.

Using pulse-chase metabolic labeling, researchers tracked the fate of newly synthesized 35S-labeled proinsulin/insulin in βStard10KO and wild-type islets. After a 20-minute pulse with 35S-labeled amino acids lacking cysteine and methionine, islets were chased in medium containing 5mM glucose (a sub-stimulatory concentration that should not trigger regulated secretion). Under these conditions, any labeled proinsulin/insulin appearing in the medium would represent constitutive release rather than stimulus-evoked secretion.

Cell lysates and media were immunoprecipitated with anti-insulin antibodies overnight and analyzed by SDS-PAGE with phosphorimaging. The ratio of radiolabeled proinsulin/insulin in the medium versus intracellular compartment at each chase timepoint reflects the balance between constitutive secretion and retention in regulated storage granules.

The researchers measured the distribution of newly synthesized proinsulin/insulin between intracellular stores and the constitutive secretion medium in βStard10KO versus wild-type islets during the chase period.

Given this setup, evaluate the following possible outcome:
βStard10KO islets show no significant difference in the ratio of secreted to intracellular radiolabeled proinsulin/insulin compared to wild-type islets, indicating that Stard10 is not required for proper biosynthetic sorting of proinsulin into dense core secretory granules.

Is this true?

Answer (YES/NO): NO